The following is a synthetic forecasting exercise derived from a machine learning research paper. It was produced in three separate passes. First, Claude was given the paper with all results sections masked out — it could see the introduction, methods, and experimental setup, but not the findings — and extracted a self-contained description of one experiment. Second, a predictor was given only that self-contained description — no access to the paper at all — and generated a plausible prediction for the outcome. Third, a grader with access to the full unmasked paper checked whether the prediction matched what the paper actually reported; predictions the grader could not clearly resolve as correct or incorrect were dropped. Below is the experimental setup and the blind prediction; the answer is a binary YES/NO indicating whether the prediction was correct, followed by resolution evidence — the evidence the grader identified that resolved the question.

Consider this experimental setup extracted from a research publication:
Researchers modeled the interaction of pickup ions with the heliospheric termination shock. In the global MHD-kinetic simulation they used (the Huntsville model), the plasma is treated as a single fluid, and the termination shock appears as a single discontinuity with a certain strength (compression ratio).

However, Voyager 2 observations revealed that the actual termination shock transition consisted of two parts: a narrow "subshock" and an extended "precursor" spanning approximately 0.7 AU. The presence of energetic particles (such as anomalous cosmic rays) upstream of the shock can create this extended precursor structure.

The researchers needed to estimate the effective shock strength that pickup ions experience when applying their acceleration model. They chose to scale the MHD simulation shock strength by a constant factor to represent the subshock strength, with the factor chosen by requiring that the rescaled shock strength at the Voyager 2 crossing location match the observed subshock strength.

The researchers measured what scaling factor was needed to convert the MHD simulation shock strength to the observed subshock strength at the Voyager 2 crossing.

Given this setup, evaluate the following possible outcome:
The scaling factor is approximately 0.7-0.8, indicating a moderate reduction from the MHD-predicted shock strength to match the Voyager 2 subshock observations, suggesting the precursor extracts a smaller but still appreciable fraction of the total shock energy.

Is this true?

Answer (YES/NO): NO